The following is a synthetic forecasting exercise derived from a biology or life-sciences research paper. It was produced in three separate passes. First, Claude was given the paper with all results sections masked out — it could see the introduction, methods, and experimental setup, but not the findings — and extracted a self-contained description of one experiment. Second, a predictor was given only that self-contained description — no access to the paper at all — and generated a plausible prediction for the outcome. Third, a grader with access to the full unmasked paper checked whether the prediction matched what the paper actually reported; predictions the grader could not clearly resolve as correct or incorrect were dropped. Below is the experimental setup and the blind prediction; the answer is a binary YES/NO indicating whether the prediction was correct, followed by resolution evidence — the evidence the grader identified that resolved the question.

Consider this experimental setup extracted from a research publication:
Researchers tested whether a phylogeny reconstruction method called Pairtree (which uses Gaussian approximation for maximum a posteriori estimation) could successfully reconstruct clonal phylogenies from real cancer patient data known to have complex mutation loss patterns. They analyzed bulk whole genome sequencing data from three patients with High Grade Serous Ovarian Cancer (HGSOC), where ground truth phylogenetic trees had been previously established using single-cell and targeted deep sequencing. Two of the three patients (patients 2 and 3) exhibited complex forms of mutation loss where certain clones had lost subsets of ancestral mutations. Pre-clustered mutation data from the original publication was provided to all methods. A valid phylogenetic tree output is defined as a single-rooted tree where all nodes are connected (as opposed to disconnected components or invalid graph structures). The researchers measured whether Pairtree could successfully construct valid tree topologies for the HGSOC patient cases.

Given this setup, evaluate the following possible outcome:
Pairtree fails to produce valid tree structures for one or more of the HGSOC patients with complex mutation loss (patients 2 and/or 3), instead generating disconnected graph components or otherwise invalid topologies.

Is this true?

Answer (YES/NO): YES